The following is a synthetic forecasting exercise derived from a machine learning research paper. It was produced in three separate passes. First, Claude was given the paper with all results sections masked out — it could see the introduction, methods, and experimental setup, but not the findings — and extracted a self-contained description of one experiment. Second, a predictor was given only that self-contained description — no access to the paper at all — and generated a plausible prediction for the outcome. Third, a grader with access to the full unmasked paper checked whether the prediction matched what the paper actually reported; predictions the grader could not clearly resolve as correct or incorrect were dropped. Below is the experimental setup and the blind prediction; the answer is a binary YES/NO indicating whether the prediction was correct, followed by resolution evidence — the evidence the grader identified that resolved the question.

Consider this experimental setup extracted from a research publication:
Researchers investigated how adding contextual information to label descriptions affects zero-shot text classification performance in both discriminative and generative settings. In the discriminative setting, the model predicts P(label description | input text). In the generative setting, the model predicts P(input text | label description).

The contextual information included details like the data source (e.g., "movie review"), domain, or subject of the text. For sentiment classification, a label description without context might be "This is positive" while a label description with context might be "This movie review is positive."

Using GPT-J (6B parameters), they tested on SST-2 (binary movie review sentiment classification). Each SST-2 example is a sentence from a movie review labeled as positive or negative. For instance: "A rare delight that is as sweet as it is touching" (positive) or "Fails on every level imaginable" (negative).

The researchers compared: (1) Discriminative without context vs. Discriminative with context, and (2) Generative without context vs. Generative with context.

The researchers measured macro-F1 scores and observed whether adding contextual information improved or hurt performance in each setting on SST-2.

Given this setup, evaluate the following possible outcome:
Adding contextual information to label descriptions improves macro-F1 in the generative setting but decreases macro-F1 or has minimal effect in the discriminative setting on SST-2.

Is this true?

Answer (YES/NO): YES